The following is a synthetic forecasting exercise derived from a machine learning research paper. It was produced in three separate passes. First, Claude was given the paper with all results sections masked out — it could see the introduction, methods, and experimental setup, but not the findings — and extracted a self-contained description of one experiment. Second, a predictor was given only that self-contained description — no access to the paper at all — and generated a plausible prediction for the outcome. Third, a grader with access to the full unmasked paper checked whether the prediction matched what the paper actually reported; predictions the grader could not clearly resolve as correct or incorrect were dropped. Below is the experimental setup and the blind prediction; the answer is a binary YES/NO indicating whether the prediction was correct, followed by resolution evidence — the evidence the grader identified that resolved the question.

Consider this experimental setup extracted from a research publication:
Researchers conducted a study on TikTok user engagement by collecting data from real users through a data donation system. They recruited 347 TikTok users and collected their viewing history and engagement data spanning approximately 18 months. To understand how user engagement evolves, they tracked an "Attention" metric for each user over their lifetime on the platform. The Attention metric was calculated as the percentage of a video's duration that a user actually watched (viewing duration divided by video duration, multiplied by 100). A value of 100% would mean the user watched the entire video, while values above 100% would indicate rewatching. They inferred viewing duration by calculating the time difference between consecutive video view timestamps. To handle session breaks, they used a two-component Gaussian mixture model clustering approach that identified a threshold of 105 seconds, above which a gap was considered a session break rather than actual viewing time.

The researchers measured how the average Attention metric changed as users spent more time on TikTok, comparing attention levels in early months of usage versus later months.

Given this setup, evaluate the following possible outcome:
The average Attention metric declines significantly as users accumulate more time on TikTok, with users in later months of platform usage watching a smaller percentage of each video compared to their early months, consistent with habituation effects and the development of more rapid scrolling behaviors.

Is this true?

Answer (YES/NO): NO